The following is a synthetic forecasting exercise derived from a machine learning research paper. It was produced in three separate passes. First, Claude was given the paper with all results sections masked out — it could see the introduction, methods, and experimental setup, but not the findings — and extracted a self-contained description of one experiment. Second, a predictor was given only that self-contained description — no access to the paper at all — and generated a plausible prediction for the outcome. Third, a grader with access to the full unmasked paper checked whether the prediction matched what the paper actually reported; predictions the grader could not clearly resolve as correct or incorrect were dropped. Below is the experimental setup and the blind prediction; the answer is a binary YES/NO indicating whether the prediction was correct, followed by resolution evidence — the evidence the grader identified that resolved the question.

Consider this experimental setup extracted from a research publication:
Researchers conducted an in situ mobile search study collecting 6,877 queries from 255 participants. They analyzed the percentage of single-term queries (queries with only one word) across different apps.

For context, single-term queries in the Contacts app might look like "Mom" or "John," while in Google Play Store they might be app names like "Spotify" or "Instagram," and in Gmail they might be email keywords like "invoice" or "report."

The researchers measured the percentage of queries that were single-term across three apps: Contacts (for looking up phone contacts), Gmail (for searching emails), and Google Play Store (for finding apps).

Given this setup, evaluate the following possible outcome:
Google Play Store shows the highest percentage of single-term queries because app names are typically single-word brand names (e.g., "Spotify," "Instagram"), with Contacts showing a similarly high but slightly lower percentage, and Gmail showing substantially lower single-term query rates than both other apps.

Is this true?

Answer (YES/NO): NO